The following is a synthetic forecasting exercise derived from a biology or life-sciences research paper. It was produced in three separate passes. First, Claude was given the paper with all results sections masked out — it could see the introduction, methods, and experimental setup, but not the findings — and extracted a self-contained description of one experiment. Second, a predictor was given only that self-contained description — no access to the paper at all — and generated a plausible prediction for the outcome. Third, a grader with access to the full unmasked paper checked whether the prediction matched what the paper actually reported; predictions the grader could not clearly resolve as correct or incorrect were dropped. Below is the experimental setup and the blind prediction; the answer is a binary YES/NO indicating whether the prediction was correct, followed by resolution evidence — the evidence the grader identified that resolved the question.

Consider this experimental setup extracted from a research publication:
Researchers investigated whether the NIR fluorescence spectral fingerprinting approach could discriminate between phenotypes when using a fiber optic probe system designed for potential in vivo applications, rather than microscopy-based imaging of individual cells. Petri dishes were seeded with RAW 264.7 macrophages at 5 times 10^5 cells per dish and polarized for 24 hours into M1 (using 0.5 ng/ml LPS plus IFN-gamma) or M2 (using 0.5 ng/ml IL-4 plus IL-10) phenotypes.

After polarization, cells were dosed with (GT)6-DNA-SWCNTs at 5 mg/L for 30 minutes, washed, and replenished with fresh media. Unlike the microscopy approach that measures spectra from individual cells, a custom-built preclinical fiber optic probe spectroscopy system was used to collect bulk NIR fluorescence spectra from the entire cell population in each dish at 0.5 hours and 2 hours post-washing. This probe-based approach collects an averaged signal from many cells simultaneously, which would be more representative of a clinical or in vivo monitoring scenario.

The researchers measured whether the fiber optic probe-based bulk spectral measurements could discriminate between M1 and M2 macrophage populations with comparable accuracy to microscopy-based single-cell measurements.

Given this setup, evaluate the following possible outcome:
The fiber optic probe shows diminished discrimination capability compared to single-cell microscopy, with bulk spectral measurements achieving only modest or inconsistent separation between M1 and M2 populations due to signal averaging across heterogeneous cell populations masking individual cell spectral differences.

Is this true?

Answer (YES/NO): NO